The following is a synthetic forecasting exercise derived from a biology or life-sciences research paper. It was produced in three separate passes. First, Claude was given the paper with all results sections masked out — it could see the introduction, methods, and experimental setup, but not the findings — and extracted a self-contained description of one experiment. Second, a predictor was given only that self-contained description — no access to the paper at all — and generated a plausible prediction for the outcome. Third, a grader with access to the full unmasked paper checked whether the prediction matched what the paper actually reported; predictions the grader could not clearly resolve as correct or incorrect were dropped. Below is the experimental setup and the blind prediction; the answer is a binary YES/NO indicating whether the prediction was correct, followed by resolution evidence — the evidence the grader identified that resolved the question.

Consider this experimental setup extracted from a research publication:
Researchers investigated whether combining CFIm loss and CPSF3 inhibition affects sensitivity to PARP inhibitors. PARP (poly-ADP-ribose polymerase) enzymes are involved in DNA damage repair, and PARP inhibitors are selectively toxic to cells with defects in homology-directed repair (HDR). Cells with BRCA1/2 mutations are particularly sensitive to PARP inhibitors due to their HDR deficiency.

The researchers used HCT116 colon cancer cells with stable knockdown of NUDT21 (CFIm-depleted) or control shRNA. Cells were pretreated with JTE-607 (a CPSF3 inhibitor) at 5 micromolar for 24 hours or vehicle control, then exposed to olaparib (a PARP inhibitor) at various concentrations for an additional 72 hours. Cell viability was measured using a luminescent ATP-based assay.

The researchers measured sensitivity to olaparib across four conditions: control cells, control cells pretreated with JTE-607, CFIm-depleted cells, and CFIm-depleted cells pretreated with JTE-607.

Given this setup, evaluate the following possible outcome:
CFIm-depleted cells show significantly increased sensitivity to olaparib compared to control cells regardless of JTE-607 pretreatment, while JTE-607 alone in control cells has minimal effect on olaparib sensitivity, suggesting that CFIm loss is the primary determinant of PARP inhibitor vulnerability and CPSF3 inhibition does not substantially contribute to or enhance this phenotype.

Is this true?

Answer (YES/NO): NO